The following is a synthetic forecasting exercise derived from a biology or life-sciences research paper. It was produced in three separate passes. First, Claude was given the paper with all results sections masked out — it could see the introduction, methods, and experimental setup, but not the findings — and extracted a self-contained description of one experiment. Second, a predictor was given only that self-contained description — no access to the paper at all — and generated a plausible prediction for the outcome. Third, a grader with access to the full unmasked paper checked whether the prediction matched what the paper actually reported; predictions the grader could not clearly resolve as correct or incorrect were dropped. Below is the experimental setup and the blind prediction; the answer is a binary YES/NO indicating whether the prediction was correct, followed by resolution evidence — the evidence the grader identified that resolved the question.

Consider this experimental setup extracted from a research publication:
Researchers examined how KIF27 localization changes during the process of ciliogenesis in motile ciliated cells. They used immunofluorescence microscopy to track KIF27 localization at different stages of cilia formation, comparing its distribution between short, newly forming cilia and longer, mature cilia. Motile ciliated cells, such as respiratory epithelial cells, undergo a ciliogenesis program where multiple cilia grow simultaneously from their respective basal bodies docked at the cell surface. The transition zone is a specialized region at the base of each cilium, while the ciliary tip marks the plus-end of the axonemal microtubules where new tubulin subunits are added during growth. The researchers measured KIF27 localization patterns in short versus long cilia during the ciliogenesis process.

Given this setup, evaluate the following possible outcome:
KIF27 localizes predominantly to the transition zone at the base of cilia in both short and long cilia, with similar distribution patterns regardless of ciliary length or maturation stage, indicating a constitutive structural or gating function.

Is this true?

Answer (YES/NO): NO